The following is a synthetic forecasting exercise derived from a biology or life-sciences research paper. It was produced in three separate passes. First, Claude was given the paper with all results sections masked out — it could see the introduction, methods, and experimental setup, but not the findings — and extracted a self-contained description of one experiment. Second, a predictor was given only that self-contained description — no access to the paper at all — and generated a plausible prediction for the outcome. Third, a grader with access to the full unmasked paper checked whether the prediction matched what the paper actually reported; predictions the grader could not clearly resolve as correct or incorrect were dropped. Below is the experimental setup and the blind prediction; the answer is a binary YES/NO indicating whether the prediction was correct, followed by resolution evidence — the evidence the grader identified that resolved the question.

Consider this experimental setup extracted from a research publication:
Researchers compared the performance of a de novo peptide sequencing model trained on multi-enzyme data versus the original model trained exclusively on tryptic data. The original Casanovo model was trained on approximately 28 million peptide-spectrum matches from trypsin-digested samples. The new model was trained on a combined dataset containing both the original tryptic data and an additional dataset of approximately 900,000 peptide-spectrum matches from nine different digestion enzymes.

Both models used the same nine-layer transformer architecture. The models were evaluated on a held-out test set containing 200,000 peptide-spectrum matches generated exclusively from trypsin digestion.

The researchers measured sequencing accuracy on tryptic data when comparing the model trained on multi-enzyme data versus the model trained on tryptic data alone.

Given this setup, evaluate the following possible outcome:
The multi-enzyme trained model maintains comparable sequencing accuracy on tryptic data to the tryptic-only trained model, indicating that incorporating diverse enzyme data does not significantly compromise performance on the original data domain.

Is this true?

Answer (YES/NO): YES